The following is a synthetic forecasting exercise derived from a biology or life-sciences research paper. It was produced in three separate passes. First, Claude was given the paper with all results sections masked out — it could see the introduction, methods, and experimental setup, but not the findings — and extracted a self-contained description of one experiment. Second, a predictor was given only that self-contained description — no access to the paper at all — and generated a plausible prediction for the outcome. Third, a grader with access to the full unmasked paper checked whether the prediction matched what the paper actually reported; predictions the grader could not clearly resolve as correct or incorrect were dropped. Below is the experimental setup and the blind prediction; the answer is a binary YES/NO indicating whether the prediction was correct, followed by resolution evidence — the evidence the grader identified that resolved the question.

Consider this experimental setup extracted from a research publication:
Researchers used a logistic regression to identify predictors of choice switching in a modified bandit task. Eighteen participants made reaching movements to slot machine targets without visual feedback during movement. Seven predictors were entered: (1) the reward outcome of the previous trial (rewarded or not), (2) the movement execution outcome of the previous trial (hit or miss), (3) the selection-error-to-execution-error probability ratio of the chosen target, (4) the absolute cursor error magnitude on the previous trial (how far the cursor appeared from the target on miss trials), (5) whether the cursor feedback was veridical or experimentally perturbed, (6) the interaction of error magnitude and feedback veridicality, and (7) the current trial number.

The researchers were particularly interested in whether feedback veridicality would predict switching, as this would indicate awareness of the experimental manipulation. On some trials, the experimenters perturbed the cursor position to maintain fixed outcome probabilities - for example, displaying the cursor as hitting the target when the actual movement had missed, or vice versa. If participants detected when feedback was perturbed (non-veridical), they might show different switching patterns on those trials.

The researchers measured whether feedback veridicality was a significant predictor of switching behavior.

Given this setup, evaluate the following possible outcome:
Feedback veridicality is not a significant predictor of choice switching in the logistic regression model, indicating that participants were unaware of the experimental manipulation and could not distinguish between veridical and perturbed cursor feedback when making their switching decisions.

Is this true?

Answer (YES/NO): YES